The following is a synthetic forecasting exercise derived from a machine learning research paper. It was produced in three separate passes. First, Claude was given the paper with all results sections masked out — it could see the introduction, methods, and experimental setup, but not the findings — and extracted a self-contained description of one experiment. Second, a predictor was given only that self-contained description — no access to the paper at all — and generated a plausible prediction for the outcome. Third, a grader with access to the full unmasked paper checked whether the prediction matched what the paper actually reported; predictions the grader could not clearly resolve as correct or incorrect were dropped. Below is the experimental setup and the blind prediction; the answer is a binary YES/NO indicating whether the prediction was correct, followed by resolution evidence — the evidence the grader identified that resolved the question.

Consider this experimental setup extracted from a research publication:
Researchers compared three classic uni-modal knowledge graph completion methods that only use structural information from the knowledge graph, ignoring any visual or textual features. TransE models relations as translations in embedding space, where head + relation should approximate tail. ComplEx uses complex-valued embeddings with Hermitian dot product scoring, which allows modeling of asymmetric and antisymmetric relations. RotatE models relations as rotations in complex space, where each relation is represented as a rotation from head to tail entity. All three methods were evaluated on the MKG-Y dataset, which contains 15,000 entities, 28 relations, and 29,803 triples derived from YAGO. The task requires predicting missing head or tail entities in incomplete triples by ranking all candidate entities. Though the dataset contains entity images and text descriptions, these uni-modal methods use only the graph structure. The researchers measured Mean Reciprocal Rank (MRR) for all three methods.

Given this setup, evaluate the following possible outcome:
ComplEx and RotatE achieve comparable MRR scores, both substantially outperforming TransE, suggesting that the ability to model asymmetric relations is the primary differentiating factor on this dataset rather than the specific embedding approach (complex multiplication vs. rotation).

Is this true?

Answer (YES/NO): NO